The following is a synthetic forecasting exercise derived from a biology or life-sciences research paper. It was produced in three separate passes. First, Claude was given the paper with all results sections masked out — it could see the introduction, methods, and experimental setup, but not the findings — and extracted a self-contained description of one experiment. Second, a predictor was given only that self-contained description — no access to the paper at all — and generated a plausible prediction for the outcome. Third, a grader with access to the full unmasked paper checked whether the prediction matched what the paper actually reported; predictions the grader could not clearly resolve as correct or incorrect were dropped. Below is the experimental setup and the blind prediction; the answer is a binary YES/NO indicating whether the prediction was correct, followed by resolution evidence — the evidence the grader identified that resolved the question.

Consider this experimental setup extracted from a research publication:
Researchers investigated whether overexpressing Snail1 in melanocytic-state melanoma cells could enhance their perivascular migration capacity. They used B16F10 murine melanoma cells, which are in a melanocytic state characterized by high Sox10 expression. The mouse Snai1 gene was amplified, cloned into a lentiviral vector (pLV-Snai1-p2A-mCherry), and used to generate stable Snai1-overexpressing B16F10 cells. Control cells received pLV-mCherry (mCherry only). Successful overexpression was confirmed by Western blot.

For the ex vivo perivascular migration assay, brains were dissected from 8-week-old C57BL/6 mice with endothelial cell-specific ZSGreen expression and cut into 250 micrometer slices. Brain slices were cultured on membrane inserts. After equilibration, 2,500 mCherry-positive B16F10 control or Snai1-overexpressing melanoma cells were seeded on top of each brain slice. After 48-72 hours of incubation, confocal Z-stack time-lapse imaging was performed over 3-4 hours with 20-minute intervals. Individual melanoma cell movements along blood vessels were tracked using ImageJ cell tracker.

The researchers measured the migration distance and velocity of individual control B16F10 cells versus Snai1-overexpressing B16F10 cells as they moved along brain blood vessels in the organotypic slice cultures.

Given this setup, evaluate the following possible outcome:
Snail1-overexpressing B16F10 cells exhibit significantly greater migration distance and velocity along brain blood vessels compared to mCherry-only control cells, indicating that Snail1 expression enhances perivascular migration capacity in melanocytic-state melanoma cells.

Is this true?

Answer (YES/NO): YES